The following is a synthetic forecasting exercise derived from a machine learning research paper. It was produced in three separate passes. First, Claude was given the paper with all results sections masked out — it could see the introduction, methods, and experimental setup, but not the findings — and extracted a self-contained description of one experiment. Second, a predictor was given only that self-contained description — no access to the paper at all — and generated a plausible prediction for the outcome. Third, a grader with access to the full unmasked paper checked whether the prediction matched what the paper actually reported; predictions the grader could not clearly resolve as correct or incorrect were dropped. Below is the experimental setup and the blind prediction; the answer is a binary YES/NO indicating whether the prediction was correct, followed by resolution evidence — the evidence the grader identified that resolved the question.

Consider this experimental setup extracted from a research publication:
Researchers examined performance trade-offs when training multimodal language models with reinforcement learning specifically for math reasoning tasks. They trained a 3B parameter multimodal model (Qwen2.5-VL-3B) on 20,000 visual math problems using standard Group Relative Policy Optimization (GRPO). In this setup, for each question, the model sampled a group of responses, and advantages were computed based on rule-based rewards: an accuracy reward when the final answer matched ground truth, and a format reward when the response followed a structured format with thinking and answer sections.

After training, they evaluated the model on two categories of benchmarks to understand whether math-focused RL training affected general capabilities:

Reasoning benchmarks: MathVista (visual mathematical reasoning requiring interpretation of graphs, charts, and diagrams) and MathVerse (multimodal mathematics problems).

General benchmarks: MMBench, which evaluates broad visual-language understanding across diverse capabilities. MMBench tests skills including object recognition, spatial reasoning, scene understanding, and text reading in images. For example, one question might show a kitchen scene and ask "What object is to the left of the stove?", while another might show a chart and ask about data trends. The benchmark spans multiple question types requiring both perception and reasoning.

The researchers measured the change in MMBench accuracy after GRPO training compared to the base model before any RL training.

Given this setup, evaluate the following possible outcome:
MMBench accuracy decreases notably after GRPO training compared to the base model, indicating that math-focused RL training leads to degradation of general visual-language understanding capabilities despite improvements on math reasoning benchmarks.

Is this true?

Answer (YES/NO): YES